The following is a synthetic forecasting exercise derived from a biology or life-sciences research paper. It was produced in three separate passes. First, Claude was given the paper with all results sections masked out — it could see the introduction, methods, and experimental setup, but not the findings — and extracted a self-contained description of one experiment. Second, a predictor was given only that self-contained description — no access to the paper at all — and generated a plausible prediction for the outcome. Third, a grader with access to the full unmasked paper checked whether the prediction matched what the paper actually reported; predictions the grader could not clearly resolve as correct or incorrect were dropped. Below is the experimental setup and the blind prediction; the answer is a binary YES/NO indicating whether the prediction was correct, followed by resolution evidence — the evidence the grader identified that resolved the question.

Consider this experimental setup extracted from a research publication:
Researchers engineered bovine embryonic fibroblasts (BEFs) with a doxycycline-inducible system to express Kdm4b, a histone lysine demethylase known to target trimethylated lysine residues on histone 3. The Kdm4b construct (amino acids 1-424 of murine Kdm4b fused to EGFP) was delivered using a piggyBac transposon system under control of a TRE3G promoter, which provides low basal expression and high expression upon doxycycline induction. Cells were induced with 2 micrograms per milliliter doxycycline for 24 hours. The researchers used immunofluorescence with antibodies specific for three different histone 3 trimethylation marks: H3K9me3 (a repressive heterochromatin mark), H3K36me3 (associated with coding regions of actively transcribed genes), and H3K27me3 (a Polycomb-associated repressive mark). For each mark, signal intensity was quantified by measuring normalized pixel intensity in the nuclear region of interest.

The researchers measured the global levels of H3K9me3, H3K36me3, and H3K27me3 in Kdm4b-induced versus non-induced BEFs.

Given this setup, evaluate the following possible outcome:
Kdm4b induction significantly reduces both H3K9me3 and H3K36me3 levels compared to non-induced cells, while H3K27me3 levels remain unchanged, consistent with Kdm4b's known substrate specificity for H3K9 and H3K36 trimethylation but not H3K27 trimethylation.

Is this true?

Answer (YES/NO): YES